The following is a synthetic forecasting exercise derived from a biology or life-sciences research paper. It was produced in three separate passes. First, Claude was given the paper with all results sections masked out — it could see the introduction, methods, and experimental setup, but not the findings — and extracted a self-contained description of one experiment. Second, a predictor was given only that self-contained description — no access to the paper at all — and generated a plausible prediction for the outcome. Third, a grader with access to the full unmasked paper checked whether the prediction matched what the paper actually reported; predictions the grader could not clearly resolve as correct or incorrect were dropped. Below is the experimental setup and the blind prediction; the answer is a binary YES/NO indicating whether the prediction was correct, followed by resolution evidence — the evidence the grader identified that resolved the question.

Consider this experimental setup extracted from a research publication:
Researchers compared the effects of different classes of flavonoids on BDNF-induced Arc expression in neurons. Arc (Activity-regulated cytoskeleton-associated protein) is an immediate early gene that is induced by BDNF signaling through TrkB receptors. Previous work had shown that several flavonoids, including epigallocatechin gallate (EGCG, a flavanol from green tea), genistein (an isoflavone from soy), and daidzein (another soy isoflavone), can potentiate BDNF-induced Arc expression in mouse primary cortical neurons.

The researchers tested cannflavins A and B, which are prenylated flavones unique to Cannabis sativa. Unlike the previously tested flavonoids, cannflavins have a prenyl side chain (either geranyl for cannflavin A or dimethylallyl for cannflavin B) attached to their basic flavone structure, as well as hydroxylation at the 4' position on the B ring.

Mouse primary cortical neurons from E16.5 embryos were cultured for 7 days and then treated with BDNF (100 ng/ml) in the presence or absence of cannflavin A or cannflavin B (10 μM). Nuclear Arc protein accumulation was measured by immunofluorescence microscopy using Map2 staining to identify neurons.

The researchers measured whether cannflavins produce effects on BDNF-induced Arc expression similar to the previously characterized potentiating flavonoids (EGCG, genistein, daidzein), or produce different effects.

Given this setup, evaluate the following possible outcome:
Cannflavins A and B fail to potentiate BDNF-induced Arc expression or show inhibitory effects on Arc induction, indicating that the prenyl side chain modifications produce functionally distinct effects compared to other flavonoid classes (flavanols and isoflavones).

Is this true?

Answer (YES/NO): YES